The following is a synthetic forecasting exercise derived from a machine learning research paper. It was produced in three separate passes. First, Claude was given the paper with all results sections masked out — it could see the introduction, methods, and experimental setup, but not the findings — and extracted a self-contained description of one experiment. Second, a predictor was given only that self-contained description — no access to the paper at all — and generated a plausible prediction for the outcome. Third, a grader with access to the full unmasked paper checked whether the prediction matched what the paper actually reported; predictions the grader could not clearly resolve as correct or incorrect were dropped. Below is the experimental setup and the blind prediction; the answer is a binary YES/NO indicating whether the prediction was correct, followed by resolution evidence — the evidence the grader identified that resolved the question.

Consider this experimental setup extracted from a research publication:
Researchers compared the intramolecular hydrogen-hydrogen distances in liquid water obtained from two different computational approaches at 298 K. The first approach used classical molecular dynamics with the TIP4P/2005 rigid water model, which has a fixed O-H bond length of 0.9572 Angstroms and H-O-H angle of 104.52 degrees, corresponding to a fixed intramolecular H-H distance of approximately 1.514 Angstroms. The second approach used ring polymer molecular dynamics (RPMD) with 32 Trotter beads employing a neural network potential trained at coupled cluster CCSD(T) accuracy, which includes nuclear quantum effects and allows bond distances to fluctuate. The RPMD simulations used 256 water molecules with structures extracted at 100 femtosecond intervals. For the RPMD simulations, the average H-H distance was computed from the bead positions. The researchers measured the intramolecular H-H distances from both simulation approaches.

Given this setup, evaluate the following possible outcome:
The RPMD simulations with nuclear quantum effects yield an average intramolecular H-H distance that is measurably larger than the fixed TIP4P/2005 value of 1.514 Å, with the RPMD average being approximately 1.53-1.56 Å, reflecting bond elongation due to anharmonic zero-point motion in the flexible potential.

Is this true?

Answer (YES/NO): YES